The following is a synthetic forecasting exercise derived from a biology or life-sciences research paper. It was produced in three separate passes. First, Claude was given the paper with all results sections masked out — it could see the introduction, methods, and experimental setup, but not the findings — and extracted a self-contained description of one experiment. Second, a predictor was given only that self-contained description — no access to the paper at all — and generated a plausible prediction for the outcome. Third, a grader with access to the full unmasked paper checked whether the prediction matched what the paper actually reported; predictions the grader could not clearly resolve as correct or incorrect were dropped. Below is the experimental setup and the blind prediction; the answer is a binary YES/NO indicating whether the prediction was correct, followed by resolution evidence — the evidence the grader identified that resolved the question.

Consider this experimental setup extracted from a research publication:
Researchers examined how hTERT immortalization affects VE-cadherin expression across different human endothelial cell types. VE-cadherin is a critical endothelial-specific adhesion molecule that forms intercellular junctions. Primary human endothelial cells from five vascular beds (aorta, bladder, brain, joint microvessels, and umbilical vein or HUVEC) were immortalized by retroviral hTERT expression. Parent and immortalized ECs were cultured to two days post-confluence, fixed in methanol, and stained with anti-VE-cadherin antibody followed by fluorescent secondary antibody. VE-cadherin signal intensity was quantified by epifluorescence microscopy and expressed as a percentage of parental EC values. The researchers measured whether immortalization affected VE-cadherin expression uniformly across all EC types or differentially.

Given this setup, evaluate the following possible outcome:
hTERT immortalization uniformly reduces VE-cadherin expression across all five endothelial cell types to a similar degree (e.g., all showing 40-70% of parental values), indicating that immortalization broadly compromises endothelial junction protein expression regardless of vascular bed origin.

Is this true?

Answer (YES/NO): NO